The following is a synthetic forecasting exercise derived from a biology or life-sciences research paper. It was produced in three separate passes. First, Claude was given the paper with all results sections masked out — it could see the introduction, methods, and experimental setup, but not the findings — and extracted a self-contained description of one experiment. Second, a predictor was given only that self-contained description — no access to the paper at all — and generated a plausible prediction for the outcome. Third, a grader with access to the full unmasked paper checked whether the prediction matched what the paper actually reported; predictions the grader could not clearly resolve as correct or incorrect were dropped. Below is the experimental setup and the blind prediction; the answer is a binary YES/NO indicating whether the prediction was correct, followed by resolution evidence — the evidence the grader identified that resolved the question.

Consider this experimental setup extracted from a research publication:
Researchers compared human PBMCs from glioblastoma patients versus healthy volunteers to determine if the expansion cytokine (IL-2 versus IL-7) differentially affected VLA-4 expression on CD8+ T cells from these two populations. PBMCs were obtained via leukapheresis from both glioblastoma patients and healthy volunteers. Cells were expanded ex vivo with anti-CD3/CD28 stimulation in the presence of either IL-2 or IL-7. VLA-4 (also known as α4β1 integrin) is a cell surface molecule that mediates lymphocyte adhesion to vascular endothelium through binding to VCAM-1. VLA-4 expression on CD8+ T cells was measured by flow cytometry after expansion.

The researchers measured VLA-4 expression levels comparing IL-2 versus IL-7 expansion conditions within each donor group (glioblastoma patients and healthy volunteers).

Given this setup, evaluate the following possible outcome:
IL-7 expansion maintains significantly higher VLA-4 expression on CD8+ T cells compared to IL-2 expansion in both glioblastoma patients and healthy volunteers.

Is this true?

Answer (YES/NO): YES